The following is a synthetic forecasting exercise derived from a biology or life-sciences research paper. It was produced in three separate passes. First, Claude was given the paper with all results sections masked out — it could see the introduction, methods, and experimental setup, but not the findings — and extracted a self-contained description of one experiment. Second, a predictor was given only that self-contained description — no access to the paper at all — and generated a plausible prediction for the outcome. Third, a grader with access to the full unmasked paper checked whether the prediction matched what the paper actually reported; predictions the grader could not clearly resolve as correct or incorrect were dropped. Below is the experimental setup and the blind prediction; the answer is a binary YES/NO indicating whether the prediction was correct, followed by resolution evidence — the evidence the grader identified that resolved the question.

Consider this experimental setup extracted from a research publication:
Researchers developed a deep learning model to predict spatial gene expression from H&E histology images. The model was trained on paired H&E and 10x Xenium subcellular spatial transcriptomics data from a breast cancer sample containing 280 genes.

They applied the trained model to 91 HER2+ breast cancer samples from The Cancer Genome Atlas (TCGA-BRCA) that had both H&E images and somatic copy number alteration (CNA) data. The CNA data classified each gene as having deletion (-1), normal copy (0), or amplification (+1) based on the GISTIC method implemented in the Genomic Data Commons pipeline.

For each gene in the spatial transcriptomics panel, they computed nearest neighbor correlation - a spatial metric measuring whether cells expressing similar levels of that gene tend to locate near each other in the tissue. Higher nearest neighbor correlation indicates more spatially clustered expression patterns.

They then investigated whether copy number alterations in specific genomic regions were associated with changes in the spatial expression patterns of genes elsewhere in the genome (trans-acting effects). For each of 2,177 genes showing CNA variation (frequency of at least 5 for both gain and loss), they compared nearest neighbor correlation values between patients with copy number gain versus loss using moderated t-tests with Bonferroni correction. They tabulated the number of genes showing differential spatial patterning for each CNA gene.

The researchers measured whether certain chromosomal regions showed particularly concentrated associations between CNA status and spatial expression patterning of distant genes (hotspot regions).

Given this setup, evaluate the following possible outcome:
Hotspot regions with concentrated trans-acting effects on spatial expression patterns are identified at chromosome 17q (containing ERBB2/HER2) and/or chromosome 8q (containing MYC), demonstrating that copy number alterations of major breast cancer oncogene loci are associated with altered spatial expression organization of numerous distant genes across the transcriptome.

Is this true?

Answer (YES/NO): YES